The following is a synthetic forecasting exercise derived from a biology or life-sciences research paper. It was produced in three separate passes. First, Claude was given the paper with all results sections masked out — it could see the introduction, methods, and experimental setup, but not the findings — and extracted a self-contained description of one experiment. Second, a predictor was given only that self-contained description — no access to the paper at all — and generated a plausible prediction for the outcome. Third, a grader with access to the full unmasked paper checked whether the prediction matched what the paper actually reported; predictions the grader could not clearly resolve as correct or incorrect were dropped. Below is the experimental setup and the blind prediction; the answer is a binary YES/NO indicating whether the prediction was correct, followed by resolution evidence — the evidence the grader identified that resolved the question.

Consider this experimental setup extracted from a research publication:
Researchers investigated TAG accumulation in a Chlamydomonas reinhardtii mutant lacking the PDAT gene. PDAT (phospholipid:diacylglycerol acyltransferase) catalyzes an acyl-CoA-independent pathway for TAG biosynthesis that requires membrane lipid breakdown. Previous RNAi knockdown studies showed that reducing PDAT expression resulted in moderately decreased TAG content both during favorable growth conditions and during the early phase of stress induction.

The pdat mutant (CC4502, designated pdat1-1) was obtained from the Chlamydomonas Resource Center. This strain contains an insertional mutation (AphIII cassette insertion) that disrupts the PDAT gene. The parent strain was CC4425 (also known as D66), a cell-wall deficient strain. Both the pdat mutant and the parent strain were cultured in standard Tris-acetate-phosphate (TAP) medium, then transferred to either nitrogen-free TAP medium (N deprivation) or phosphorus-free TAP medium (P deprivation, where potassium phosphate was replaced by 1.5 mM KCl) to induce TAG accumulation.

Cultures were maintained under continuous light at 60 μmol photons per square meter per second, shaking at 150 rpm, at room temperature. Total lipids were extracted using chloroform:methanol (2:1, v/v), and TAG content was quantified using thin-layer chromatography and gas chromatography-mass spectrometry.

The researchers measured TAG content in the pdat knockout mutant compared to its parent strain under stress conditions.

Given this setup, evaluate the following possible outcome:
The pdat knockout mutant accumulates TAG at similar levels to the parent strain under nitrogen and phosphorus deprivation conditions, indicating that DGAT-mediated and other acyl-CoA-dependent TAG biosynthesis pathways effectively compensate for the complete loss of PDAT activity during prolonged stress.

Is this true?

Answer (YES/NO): NO